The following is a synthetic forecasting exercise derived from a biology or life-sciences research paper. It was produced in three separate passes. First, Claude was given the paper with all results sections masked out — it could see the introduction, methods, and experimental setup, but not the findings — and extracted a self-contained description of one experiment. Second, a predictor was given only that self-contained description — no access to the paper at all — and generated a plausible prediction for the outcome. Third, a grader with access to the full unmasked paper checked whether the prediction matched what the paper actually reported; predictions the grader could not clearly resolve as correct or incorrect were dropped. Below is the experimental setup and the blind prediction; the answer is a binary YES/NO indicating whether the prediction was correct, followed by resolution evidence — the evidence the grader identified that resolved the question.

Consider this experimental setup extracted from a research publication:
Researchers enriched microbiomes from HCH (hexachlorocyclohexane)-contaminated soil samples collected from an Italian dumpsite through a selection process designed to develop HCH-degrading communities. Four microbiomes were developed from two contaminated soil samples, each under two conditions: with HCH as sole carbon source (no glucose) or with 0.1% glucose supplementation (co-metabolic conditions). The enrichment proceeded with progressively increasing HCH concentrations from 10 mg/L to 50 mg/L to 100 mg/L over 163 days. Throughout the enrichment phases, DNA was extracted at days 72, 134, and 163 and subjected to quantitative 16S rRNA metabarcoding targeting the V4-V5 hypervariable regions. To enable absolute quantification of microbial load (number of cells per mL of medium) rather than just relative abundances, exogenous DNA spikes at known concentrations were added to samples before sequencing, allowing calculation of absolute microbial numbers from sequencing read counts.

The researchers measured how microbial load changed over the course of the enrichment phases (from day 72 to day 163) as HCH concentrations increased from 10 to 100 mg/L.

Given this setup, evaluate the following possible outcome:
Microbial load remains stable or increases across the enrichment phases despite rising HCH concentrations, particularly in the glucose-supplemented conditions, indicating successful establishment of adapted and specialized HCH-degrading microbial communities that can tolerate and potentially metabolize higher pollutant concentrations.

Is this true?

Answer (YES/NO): NO